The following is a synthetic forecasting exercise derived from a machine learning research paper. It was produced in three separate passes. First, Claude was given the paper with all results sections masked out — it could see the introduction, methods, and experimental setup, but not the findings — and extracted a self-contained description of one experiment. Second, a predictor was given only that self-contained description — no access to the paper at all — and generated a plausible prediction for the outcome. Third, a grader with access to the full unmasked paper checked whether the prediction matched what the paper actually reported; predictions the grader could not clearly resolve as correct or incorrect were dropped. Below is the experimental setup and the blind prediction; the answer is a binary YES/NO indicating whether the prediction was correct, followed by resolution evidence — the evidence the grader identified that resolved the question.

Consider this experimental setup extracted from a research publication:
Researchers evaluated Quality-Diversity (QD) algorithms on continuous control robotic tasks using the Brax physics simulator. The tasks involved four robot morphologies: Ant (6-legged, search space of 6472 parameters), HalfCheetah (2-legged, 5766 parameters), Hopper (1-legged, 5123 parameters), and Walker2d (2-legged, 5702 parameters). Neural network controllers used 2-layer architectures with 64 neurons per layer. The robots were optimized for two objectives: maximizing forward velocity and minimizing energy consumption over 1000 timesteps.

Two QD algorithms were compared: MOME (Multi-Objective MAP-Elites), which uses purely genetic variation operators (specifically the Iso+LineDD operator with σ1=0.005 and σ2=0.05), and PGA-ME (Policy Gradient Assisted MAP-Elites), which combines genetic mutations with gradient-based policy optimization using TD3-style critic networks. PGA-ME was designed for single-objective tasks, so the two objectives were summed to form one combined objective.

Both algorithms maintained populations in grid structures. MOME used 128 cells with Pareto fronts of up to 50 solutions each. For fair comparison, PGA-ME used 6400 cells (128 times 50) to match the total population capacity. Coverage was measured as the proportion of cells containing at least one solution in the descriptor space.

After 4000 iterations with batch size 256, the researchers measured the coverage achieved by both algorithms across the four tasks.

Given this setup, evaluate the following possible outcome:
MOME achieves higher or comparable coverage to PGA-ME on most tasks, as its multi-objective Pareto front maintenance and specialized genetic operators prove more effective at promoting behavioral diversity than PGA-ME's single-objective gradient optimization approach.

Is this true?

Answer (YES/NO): YES